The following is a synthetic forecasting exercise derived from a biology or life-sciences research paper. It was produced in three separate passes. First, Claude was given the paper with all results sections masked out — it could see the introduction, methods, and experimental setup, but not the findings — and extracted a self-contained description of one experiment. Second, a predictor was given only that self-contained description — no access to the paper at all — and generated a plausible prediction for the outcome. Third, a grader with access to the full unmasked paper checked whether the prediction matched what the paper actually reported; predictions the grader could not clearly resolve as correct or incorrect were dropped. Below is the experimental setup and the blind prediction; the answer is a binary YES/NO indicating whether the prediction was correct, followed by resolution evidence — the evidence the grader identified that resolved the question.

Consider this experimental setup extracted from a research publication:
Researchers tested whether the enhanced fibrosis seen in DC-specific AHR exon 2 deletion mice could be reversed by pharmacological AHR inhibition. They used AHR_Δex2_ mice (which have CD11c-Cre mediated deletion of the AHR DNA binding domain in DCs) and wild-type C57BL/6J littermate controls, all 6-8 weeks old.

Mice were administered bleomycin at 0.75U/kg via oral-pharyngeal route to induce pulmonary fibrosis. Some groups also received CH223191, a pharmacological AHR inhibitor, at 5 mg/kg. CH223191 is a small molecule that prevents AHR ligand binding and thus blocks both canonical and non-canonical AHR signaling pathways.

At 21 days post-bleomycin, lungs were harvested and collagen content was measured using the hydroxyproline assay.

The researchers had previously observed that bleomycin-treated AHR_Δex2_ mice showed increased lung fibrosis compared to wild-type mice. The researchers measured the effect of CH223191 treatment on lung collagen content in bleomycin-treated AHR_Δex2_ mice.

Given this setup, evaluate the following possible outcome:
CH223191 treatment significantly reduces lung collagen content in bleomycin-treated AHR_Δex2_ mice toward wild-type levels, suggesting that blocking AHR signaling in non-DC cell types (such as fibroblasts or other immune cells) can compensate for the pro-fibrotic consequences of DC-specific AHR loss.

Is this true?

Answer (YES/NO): NO